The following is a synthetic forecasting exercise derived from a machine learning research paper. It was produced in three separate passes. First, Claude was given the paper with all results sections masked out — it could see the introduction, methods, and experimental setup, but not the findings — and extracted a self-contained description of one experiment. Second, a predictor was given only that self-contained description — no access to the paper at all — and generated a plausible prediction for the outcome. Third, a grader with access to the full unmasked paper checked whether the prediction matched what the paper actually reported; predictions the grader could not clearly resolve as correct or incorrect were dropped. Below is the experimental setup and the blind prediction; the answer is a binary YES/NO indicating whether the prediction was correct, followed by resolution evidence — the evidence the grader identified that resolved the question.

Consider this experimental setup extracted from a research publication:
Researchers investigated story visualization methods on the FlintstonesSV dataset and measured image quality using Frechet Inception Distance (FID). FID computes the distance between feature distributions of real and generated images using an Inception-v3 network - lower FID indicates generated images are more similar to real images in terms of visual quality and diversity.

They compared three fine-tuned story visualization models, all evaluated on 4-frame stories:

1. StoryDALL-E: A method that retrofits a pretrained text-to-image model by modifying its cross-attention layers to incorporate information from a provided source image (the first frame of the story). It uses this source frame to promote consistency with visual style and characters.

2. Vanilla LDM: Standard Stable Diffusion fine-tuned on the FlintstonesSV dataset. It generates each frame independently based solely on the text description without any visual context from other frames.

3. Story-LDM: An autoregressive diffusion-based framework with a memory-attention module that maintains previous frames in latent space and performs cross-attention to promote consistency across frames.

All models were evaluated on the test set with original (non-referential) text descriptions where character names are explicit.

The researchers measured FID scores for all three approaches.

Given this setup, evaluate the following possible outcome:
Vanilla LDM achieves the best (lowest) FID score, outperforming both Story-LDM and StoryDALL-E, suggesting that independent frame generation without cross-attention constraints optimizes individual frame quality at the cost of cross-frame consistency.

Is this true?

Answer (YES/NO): YES